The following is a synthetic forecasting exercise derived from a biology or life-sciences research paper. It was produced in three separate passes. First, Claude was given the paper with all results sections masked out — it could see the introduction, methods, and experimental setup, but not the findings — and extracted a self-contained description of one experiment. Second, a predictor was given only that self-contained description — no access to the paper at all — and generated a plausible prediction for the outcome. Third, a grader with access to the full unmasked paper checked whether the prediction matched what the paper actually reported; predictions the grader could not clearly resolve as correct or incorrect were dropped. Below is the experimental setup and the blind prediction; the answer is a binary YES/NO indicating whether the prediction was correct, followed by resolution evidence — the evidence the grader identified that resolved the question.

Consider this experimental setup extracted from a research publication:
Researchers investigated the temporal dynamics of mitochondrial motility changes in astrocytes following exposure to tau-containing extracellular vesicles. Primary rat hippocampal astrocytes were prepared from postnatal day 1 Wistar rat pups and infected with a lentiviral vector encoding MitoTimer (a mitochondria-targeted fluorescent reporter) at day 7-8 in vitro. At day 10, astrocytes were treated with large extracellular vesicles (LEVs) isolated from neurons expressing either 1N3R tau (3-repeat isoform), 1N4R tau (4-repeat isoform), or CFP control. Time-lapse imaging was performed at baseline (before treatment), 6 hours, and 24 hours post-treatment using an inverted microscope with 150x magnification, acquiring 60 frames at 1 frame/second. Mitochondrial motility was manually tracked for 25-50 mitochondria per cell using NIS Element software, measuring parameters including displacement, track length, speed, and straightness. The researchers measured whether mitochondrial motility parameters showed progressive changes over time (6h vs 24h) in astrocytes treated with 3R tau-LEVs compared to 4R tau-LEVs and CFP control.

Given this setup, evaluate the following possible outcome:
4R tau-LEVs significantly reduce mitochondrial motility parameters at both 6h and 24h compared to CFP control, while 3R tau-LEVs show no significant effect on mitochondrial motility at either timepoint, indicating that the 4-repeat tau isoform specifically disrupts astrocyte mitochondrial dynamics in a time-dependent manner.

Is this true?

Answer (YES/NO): NO